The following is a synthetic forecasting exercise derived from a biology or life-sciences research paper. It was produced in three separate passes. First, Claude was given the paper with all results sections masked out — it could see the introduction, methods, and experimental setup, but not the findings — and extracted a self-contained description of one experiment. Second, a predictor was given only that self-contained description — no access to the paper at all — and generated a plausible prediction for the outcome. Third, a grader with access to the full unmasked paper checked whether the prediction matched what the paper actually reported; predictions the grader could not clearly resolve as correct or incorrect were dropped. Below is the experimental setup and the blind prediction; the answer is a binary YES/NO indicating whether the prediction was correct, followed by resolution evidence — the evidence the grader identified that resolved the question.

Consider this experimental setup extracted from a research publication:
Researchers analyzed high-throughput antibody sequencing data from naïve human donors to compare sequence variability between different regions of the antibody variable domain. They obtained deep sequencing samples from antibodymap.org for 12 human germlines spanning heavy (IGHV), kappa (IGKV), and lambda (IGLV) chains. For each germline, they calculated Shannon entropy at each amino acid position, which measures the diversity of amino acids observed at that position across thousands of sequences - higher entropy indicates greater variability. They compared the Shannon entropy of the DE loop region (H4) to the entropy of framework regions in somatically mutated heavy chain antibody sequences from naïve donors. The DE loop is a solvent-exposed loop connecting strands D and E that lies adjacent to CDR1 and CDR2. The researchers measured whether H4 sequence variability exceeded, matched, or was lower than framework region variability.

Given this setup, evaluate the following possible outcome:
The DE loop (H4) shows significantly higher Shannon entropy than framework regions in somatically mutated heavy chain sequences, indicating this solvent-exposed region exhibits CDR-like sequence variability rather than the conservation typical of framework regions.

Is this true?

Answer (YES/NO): YES